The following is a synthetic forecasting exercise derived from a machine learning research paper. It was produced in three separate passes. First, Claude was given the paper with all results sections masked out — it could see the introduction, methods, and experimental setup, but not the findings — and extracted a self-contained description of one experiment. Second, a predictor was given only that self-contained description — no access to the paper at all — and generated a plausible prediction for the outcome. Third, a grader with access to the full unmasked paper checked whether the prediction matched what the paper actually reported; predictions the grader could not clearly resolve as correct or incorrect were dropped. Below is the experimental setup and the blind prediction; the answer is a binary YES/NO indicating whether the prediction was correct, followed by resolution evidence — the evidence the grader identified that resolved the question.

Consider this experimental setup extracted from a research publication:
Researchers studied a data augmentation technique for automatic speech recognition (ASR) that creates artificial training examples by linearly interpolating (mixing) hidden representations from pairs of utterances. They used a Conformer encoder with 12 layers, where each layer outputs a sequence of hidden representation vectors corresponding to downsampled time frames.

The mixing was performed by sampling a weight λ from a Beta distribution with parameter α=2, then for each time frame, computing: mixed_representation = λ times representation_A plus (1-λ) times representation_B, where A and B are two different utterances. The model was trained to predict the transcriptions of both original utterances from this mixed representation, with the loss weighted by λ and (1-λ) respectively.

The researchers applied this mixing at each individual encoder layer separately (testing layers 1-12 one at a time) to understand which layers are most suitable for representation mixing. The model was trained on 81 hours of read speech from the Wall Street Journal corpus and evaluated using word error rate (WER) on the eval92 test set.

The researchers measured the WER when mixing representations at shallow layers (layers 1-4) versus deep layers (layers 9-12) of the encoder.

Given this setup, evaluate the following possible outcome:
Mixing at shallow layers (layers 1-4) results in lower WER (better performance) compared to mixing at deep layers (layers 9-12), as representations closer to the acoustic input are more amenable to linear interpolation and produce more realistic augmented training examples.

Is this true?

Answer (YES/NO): NO